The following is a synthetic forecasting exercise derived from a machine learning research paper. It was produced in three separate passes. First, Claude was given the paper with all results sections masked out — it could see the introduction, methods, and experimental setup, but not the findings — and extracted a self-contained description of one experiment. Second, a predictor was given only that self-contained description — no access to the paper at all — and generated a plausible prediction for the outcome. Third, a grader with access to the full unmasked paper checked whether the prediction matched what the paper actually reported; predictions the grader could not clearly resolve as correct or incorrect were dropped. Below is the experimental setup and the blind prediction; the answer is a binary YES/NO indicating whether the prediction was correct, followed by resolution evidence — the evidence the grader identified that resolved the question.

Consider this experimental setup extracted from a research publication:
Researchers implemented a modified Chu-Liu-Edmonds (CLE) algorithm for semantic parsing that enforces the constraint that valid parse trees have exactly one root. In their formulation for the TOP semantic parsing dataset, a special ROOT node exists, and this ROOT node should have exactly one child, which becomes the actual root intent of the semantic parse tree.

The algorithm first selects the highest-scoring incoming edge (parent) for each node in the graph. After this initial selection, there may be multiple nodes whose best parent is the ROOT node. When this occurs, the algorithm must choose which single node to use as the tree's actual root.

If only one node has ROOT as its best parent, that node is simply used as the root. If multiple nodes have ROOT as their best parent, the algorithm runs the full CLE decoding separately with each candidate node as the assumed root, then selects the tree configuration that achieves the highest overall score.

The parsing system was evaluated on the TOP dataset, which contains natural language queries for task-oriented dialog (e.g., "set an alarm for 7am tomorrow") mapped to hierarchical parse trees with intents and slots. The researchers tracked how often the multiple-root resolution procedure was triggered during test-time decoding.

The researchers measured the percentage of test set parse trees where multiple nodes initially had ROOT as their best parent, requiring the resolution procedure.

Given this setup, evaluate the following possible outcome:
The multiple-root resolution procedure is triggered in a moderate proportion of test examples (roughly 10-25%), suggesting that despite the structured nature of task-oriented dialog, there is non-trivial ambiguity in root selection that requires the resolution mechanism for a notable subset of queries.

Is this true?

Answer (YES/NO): NO